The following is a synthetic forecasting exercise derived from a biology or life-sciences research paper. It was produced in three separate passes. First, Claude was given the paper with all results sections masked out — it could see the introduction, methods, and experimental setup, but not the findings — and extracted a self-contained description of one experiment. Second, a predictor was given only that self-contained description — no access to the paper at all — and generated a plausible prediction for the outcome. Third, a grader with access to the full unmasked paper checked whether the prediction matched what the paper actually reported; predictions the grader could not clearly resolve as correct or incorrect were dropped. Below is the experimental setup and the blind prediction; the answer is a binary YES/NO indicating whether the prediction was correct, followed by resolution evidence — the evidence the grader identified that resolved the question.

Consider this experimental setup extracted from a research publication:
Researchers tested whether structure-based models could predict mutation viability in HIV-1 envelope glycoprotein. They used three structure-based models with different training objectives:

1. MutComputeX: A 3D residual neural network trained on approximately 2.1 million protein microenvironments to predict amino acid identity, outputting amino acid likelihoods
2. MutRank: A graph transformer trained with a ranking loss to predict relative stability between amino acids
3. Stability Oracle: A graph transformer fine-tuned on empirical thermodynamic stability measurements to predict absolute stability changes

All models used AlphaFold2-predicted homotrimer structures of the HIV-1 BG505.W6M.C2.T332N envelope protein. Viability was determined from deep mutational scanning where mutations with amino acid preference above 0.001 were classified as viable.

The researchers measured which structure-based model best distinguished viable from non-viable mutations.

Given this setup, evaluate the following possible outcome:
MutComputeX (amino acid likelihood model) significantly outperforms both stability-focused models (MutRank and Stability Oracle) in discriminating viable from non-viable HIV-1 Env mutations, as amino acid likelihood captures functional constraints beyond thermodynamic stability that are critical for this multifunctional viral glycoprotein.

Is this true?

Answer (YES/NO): NO